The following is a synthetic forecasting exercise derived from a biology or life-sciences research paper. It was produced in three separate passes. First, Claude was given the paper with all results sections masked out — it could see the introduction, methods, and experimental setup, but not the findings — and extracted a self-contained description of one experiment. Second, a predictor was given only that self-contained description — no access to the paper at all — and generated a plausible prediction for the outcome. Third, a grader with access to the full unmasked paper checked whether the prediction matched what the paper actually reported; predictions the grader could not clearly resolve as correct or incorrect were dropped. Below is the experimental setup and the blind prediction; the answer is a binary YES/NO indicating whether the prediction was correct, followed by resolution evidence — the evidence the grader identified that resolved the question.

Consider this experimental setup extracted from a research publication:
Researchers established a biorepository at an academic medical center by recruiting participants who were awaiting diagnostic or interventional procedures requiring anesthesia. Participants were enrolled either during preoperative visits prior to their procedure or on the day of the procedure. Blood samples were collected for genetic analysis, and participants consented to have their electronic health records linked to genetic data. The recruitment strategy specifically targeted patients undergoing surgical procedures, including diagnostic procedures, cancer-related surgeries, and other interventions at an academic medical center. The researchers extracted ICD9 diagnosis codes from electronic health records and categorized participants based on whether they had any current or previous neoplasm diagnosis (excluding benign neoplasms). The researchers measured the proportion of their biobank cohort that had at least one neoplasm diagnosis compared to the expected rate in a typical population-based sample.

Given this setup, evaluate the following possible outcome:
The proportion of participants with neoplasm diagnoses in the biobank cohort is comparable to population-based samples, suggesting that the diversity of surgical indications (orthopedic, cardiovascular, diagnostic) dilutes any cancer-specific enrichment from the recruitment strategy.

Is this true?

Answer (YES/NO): NO